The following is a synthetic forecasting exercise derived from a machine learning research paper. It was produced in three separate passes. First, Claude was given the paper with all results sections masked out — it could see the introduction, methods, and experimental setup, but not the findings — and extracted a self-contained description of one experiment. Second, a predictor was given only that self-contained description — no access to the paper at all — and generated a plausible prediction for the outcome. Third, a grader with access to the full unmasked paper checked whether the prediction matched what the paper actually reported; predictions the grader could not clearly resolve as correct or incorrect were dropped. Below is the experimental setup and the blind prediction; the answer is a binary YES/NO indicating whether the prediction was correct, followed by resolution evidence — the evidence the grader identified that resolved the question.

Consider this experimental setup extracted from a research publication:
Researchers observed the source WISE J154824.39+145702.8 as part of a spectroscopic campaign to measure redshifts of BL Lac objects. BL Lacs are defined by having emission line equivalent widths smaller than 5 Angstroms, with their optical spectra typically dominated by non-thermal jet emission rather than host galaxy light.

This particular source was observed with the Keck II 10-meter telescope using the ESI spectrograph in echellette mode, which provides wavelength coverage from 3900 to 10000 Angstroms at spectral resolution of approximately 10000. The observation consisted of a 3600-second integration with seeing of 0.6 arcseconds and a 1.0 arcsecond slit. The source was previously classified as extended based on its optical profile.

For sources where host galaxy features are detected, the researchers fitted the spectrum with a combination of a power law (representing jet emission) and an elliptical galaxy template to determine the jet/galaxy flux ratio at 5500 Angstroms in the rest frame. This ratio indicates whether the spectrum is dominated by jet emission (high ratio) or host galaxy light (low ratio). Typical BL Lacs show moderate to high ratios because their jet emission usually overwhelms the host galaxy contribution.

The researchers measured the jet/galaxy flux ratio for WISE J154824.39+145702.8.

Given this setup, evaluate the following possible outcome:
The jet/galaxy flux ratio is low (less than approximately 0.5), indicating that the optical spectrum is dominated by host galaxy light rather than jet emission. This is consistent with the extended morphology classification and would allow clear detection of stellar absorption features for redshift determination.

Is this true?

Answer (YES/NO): YES